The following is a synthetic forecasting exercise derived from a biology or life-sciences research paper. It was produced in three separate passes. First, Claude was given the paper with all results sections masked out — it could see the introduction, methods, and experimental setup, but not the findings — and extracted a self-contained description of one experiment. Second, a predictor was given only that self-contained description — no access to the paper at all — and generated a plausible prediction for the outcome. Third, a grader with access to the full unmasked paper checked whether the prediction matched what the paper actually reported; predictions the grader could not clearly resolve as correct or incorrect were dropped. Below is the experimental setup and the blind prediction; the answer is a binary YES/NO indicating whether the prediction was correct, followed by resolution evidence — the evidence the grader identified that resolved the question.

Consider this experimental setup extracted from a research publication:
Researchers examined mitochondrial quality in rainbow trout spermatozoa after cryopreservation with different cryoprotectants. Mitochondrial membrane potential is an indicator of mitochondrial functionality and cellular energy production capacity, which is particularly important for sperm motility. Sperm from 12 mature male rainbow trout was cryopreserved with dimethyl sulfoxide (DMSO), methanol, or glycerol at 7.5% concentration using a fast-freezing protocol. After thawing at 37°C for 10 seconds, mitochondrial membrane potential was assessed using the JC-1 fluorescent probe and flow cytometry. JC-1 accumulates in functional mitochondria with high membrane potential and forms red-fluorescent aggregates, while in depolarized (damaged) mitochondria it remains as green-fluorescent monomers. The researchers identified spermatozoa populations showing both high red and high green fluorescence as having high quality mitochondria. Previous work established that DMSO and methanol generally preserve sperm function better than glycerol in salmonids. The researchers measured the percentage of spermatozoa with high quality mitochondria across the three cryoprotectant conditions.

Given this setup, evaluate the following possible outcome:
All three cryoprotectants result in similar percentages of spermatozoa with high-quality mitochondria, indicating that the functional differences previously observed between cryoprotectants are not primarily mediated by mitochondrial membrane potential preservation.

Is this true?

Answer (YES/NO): NO